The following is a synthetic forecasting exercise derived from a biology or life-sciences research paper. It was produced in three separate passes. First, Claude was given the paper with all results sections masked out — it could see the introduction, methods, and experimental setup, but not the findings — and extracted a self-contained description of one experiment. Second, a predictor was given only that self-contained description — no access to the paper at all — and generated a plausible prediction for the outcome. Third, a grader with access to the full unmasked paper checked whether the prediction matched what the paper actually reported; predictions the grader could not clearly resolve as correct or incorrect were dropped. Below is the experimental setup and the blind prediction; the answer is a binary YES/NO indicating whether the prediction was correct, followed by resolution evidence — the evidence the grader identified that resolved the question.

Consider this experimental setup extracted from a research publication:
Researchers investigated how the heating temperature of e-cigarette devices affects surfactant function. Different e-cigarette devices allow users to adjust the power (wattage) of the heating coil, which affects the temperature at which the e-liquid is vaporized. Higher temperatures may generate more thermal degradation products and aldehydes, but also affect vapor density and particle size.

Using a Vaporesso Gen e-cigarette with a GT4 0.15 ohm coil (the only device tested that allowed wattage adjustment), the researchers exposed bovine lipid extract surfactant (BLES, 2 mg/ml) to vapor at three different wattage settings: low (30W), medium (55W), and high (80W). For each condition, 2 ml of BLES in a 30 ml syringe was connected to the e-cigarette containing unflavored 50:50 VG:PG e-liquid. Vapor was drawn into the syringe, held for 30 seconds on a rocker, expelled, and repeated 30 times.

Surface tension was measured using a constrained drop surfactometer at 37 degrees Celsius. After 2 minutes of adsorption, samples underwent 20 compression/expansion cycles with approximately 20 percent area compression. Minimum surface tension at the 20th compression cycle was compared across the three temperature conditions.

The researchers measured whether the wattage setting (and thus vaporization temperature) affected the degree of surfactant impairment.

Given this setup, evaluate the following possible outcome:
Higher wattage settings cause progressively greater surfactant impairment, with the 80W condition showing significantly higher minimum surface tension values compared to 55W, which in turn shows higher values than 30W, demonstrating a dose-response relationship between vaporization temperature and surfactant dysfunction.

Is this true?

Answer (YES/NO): NO